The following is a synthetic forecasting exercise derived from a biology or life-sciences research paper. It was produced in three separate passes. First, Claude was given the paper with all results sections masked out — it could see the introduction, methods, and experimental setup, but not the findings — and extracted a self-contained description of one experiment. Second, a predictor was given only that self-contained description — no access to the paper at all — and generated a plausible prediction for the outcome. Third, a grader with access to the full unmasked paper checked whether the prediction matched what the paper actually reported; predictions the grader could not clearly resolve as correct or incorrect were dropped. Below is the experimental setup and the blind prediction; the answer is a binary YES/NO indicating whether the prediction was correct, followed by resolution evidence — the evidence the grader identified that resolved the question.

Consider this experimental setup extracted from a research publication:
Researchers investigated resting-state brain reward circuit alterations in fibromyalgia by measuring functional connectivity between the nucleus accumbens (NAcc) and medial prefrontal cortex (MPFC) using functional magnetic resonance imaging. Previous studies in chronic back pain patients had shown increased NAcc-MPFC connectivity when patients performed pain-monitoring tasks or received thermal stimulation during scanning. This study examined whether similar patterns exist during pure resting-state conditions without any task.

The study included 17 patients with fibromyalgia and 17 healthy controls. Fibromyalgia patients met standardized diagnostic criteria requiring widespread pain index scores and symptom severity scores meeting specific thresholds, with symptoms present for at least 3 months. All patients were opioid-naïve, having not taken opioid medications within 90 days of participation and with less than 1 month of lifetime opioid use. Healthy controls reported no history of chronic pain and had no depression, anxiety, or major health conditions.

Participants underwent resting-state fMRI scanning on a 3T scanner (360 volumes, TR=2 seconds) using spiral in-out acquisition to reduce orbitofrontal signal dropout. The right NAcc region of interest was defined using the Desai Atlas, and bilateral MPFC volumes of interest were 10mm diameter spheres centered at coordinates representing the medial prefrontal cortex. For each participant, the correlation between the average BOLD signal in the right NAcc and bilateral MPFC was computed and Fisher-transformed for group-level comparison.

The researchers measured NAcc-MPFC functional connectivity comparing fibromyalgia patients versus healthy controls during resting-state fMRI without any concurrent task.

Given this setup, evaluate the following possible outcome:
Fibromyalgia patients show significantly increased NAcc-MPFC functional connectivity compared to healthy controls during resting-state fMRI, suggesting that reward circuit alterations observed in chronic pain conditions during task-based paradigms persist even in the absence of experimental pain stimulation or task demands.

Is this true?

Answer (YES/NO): NO